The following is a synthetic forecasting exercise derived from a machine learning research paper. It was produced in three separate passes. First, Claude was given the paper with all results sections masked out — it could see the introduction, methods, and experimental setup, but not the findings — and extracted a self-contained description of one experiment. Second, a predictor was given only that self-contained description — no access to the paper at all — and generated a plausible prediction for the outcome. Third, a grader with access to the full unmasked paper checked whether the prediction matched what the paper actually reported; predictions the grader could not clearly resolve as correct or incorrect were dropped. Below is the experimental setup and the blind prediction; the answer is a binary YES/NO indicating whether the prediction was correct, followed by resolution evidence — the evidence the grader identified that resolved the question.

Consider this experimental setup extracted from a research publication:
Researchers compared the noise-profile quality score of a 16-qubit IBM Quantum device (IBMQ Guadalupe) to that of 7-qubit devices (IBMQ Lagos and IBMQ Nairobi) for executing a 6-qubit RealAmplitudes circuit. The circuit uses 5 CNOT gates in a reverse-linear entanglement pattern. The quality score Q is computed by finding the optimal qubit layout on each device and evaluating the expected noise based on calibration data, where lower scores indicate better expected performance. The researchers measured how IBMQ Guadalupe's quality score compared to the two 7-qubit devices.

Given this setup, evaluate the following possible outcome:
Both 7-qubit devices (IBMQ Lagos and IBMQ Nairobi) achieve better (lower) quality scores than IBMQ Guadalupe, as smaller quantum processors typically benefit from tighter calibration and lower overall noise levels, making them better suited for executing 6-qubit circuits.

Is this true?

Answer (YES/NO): NO